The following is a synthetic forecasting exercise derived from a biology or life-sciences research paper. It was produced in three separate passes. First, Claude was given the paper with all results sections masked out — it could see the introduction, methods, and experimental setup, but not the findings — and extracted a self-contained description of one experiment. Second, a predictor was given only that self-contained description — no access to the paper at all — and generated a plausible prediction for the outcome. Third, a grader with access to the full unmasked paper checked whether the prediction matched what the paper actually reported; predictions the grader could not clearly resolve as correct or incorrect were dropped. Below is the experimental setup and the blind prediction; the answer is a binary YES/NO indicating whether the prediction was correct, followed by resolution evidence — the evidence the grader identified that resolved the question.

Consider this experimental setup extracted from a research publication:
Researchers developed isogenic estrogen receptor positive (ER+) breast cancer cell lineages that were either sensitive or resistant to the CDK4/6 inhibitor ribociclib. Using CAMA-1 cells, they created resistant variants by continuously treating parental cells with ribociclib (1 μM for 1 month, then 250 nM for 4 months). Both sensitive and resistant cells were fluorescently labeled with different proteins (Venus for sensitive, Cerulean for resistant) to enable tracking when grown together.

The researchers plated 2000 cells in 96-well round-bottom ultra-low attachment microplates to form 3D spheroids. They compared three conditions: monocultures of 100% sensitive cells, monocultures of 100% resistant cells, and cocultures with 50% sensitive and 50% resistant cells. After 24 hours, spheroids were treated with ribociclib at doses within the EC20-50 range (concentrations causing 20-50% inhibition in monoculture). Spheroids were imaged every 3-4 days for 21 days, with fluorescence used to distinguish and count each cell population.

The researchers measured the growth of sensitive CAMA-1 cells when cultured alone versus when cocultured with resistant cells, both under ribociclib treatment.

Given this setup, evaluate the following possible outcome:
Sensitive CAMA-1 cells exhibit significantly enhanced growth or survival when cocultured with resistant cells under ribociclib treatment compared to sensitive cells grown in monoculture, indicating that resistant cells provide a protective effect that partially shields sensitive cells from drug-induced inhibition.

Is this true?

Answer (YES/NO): YES